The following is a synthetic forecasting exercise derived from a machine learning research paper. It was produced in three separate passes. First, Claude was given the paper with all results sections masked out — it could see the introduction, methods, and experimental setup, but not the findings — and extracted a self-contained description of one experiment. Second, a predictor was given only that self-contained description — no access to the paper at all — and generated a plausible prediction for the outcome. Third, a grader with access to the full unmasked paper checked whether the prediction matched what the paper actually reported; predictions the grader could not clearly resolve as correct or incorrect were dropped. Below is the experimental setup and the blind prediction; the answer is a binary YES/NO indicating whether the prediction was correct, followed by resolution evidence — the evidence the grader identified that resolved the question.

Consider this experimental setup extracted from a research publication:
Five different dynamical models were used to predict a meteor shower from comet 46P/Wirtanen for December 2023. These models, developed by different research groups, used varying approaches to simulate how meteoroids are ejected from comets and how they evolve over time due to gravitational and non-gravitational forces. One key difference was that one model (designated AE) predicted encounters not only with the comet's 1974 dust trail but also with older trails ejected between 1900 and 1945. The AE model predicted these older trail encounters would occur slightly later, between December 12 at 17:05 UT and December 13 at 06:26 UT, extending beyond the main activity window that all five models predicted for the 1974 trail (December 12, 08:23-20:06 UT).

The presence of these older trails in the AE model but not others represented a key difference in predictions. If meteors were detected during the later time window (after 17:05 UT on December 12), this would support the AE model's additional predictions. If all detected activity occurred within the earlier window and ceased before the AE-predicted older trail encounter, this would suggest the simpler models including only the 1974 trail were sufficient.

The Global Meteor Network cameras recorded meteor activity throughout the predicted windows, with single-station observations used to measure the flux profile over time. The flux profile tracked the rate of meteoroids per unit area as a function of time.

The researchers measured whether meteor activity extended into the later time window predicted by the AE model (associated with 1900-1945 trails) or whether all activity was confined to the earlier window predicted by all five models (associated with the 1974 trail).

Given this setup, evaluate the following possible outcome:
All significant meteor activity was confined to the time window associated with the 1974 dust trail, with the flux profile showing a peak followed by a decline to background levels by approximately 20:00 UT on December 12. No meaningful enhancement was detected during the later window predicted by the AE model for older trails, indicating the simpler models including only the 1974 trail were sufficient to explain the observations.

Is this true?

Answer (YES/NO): NO